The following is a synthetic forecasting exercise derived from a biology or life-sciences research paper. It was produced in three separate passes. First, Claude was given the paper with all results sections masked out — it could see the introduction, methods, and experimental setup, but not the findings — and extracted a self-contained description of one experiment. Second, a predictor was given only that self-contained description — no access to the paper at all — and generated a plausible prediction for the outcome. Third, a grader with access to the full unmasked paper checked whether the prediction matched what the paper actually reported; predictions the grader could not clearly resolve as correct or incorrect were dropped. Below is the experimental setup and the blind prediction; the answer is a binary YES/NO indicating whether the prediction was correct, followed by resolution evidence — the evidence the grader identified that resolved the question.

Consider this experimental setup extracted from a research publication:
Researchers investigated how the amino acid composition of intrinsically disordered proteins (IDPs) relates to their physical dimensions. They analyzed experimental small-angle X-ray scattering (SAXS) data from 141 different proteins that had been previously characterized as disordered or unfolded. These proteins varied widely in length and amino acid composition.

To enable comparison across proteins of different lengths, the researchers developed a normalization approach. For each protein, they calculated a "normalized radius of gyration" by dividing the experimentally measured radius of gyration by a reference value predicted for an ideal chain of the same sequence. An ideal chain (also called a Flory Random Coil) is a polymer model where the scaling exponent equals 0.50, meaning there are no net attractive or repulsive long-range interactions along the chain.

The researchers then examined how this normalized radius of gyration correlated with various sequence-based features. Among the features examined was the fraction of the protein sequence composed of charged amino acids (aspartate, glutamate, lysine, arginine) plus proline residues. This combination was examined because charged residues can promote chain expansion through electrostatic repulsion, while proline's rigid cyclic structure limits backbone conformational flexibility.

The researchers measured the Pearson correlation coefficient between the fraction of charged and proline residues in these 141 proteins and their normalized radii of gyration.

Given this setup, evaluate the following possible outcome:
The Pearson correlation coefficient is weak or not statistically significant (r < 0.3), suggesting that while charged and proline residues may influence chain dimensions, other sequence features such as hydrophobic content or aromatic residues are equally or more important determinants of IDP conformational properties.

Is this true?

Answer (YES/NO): NO